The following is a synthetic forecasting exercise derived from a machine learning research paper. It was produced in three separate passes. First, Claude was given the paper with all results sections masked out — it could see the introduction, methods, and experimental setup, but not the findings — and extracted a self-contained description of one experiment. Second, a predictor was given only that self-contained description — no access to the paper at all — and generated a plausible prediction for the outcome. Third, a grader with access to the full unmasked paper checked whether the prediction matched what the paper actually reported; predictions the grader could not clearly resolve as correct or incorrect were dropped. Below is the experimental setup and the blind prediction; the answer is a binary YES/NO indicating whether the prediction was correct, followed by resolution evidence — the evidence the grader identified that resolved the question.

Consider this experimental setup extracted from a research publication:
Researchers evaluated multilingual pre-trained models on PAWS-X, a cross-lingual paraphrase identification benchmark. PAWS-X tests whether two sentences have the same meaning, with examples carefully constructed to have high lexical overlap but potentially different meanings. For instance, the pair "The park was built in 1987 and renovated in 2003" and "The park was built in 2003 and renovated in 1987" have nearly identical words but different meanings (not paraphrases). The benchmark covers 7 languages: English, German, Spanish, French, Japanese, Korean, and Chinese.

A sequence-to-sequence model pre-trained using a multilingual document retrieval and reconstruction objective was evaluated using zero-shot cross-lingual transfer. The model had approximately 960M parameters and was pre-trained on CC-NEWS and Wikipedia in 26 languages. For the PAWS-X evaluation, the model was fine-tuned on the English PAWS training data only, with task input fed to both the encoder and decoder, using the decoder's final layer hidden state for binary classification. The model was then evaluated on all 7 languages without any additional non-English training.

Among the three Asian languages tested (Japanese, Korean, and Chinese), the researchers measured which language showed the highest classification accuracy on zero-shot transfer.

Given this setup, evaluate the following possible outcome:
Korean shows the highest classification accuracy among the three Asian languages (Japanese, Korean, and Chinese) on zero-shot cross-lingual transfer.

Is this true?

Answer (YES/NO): NO